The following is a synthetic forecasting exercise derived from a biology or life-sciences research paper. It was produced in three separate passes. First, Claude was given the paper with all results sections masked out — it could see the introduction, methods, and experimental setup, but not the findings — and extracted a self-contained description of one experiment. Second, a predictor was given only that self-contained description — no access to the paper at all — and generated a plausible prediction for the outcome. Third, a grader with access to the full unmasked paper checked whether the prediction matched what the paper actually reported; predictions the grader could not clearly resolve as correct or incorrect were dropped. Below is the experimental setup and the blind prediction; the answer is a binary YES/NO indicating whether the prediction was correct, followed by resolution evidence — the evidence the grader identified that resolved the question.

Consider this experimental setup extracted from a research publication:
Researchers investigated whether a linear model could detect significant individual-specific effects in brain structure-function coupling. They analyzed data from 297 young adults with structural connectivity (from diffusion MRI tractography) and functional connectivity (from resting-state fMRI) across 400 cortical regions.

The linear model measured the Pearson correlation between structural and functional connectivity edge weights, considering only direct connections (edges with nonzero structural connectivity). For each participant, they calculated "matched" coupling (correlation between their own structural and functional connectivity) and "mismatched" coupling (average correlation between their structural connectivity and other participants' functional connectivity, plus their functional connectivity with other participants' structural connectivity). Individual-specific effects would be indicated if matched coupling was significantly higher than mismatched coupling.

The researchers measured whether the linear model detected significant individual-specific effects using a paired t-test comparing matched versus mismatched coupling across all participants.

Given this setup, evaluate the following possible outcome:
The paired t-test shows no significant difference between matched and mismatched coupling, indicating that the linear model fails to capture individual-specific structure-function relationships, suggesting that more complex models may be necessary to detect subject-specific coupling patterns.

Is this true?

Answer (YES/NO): NO